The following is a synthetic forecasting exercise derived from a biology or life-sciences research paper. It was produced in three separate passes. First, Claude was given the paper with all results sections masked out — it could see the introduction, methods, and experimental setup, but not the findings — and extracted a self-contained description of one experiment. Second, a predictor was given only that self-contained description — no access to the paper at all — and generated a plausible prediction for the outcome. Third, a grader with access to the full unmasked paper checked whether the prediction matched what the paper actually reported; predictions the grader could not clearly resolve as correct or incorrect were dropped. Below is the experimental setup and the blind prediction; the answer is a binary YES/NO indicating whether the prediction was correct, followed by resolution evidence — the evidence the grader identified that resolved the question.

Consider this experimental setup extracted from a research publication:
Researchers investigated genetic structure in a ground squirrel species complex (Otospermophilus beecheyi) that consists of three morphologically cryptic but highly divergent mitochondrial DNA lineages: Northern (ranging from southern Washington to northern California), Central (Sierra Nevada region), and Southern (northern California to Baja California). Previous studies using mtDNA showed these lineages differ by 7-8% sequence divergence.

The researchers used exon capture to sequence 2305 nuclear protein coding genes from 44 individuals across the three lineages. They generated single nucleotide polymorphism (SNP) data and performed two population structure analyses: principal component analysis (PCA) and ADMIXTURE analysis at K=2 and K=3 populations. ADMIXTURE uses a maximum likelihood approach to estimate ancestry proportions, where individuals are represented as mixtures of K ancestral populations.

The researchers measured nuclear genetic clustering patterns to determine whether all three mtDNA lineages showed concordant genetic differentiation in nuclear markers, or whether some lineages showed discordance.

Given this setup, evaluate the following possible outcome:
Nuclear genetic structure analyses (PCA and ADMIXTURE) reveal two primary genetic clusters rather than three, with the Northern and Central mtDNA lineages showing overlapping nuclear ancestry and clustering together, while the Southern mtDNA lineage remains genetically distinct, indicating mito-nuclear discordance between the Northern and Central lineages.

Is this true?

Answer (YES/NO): NO